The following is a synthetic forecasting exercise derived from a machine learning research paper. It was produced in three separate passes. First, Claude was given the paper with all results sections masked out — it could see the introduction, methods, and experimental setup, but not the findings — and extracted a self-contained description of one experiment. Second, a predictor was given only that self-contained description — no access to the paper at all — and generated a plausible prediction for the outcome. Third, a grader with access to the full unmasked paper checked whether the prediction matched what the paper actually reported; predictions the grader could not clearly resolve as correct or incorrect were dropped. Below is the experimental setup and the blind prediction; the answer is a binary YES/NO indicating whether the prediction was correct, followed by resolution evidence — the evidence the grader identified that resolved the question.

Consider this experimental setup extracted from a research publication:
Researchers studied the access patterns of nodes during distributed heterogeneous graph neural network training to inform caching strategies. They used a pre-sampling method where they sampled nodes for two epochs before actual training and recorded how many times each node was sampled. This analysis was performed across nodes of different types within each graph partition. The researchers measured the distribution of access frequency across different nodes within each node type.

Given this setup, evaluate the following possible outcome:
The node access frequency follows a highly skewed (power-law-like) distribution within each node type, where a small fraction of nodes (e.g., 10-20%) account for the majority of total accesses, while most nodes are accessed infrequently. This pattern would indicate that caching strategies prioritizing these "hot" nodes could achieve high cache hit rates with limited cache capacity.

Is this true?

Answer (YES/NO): YES